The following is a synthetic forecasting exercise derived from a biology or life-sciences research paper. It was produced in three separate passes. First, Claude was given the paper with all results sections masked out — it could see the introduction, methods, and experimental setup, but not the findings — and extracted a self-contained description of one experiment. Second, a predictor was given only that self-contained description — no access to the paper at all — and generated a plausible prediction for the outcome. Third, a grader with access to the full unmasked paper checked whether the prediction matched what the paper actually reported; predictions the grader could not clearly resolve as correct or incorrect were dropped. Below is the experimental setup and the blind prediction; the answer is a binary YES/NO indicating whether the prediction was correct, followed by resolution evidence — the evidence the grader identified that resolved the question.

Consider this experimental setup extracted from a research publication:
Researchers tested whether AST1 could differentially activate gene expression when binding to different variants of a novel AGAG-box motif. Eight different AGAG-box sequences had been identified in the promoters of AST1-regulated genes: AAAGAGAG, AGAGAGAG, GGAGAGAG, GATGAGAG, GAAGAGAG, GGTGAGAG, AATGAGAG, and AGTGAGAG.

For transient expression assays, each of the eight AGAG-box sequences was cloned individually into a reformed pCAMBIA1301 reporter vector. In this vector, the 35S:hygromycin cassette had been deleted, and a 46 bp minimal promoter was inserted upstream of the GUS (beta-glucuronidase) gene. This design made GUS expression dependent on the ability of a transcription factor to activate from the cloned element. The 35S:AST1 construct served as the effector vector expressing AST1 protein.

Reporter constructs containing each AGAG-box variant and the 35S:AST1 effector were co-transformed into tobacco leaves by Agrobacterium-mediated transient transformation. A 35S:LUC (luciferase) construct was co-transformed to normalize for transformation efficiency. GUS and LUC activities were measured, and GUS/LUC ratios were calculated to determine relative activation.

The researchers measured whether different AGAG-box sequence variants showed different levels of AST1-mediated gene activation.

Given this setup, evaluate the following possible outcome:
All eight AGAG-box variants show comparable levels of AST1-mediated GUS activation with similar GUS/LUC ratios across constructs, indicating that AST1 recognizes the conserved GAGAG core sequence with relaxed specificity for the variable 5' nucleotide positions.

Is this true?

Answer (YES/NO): NO